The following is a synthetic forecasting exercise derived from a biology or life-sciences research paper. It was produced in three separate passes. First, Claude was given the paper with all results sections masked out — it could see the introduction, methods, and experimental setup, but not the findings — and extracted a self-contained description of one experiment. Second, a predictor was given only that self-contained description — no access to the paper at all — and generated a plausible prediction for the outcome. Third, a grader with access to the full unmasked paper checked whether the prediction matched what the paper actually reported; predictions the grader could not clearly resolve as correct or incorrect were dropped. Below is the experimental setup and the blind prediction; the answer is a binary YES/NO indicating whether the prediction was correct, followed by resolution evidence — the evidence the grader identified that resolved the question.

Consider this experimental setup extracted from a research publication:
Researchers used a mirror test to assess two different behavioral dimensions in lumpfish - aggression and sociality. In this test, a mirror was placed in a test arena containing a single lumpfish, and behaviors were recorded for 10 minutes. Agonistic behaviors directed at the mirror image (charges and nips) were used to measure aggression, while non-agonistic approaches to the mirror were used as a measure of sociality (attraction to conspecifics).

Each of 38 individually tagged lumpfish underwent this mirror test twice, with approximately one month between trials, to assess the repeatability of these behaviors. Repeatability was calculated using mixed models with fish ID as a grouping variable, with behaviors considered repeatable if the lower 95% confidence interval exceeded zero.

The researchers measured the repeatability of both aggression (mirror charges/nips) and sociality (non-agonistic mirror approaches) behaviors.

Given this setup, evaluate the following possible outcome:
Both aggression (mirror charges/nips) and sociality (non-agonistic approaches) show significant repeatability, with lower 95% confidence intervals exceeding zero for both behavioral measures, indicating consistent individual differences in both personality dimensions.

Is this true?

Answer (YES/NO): YES